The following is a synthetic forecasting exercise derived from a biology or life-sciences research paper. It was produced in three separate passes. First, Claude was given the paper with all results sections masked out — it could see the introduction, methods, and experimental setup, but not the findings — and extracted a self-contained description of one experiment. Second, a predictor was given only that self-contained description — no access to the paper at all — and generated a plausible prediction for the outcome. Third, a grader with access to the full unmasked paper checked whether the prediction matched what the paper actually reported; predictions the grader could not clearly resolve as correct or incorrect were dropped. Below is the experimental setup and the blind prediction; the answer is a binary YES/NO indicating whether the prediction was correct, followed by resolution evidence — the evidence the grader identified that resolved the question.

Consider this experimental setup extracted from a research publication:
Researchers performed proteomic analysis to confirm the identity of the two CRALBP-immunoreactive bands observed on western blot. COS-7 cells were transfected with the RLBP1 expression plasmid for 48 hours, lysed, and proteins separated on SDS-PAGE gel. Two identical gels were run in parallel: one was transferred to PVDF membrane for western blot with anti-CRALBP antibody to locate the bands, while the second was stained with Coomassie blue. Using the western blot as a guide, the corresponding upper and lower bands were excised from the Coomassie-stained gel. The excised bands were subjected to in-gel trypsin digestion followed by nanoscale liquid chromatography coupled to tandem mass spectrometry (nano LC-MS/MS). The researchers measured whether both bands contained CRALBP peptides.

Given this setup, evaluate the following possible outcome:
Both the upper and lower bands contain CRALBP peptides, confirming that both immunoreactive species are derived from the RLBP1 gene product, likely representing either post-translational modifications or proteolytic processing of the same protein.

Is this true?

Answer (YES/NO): NO